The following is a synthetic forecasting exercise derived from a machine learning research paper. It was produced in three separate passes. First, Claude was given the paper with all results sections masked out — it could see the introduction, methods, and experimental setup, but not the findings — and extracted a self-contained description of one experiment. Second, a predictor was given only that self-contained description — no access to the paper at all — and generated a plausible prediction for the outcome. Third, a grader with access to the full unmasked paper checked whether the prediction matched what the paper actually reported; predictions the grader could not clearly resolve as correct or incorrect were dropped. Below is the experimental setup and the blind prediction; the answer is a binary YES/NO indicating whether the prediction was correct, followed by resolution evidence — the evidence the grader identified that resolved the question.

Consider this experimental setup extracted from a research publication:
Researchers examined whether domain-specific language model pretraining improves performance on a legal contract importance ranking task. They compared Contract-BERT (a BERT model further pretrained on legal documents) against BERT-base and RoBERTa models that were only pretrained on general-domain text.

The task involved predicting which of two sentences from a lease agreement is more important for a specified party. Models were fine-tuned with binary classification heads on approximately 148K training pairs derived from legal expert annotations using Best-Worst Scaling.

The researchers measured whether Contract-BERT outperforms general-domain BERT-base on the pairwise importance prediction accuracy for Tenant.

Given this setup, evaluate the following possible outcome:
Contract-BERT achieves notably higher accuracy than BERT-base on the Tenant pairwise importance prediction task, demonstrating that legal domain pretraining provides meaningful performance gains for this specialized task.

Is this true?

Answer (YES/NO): NO